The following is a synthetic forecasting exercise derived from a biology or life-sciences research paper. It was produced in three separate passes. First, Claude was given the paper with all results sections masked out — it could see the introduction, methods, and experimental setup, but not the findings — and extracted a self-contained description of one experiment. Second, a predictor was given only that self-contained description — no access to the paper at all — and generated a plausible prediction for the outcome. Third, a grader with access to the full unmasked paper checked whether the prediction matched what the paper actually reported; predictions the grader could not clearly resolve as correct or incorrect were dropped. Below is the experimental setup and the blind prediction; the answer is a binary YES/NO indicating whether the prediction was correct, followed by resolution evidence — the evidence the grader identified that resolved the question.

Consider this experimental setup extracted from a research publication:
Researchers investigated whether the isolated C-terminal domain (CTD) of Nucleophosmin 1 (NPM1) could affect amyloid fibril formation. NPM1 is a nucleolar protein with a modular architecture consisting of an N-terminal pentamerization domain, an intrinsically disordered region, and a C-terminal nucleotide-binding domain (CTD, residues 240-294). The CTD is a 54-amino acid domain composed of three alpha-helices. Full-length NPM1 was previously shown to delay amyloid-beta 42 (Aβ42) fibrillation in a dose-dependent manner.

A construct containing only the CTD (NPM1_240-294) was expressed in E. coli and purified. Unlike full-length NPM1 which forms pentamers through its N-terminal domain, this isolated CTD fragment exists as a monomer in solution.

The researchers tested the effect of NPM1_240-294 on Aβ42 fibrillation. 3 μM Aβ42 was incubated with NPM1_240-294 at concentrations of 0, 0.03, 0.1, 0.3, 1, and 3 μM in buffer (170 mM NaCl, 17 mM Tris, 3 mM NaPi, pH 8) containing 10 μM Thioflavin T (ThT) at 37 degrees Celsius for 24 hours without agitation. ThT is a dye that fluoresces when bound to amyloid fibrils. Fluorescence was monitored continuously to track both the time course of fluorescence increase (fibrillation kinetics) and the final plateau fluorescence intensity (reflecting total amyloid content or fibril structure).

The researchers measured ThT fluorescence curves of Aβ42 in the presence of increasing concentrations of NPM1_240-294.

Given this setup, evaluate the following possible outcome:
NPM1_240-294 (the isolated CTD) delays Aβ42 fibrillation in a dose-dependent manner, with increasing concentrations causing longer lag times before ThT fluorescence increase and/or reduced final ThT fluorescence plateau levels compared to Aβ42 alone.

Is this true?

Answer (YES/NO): YES